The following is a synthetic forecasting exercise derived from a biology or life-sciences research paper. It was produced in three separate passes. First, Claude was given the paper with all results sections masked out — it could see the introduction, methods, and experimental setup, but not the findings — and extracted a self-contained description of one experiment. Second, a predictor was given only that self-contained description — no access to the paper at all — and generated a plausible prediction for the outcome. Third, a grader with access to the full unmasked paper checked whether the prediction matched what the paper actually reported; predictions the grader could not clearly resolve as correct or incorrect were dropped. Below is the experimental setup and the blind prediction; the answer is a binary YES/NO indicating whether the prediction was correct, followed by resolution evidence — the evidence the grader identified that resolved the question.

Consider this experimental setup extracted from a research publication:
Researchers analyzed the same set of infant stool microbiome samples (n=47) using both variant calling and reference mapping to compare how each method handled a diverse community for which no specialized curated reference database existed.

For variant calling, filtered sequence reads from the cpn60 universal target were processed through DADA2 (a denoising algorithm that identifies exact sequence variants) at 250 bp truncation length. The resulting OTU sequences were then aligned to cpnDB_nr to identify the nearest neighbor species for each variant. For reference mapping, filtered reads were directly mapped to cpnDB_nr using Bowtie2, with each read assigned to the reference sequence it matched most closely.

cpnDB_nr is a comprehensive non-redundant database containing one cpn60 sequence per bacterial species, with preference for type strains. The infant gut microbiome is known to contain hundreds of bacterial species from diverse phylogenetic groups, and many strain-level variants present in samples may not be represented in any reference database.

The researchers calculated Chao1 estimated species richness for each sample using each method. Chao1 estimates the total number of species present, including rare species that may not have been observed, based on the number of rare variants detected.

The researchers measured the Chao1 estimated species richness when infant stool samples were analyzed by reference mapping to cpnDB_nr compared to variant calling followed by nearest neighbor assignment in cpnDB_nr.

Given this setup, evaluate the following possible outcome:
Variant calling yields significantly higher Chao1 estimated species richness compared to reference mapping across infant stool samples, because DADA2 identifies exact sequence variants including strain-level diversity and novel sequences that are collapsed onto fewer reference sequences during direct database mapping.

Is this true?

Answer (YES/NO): NO